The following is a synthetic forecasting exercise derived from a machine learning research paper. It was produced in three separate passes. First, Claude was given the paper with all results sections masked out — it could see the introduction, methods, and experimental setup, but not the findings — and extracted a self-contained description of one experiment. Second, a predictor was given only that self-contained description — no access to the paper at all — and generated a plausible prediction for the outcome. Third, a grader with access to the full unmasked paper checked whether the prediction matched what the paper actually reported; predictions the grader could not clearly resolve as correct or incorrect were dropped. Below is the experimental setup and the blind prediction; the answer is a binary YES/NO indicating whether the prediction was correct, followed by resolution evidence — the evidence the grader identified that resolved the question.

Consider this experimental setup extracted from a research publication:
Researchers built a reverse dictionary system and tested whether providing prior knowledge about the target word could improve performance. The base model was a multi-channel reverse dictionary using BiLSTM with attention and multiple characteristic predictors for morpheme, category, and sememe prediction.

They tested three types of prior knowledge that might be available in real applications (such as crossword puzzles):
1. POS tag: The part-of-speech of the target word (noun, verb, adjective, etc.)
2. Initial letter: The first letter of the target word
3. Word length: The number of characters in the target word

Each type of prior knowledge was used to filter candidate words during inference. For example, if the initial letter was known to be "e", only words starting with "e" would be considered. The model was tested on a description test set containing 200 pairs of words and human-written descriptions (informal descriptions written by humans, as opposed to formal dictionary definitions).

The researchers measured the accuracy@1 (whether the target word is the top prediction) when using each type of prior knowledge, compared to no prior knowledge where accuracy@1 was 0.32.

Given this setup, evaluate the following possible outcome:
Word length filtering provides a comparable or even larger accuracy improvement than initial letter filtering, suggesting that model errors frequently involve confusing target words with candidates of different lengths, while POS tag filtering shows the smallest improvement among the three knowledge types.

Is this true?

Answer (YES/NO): NO